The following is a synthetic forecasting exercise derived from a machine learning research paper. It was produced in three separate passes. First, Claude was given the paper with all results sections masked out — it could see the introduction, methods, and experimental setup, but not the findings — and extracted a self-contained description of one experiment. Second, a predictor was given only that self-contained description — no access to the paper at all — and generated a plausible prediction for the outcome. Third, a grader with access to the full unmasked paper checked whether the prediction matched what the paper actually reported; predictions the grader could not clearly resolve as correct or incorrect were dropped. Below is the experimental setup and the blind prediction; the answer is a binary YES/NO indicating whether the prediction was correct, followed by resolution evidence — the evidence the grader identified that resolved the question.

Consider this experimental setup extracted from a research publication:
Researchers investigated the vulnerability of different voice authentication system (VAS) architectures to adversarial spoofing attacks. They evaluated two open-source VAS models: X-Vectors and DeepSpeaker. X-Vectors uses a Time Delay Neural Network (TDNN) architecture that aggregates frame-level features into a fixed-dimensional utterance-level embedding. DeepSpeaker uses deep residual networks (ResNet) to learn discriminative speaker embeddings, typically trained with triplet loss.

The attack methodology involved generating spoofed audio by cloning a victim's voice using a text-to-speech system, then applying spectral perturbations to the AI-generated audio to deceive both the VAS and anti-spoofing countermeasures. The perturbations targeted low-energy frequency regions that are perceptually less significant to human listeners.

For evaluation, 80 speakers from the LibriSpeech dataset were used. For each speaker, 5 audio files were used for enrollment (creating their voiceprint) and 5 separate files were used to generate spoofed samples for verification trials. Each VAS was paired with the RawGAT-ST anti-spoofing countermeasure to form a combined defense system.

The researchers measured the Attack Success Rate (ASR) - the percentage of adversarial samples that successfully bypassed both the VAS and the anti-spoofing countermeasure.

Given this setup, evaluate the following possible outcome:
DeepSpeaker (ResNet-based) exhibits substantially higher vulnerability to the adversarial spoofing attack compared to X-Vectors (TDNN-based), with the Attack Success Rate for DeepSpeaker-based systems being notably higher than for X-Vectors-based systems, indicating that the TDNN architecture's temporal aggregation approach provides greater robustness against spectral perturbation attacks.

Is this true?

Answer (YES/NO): NO